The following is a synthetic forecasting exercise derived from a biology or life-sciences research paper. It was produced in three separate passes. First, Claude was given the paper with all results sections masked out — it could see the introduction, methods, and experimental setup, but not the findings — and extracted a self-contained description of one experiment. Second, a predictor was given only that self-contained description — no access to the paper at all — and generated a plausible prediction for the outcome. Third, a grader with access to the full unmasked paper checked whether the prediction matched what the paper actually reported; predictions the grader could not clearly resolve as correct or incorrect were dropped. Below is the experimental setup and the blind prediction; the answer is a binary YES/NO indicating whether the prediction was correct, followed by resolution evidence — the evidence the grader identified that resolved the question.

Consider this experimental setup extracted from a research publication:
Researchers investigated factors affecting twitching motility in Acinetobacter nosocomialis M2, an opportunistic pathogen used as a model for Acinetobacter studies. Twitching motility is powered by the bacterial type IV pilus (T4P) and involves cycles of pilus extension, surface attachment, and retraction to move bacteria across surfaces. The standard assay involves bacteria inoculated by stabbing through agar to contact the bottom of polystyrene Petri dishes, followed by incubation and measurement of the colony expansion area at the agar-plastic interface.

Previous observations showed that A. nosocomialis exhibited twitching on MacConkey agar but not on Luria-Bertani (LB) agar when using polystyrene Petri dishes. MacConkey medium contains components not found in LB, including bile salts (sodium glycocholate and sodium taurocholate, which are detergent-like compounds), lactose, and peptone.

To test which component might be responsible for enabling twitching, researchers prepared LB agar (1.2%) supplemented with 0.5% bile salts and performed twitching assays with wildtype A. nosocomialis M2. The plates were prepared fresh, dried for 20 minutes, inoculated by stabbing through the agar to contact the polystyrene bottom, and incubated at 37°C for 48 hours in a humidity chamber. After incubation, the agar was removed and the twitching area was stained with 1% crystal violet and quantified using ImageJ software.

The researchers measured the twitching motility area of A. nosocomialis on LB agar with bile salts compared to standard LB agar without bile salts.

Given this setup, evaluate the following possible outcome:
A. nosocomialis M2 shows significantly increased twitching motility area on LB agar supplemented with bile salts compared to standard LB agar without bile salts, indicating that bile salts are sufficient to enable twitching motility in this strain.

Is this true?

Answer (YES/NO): YES